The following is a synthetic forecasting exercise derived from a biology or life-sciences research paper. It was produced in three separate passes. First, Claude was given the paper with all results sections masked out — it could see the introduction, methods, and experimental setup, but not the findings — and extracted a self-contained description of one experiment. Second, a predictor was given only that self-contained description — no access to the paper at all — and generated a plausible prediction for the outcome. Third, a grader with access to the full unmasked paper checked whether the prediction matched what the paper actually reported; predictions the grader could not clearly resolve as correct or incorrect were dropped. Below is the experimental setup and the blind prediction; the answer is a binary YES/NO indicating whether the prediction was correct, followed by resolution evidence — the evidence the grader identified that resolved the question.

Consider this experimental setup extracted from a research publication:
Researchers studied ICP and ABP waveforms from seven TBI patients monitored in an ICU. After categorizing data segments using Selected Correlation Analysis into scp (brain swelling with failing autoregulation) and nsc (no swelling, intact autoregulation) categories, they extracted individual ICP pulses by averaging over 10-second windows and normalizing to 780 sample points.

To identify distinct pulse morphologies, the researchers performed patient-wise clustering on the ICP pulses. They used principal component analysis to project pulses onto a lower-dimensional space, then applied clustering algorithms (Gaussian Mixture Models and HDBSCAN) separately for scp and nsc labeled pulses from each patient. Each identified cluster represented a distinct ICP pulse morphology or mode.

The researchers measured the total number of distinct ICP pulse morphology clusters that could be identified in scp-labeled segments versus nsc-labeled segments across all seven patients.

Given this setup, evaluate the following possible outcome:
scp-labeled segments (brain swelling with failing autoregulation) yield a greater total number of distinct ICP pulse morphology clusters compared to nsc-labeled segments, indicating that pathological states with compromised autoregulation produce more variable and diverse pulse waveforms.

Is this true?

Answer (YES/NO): NO